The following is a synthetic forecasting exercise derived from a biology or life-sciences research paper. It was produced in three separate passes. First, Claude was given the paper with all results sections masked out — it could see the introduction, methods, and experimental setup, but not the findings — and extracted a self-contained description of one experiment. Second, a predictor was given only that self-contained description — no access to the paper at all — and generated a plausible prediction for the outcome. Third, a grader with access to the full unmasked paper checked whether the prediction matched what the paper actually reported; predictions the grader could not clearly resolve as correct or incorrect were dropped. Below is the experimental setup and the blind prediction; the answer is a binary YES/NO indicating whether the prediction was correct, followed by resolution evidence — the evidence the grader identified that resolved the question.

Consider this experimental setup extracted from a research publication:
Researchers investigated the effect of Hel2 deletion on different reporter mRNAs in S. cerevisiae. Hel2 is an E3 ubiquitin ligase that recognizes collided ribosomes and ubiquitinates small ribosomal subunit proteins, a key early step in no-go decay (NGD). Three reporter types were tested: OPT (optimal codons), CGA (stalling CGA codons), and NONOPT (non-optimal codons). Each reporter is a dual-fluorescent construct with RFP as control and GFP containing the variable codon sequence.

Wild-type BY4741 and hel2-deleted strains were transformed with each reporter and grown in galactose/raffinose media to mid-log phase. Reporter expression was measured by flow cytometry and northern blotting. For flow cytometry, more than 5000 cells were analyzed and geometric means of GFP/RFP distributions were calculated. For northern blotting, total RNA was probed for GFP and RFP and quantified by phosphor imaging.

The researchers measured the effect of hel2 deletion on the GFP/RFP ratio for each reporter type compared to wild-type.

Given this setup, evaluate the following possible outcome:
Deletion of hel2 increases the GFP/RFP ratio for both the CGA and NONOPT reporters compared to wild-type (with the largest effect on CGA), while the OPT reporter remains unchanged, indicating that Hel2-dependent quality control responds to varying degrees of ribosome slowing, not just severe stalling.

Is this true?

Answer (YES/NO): NO